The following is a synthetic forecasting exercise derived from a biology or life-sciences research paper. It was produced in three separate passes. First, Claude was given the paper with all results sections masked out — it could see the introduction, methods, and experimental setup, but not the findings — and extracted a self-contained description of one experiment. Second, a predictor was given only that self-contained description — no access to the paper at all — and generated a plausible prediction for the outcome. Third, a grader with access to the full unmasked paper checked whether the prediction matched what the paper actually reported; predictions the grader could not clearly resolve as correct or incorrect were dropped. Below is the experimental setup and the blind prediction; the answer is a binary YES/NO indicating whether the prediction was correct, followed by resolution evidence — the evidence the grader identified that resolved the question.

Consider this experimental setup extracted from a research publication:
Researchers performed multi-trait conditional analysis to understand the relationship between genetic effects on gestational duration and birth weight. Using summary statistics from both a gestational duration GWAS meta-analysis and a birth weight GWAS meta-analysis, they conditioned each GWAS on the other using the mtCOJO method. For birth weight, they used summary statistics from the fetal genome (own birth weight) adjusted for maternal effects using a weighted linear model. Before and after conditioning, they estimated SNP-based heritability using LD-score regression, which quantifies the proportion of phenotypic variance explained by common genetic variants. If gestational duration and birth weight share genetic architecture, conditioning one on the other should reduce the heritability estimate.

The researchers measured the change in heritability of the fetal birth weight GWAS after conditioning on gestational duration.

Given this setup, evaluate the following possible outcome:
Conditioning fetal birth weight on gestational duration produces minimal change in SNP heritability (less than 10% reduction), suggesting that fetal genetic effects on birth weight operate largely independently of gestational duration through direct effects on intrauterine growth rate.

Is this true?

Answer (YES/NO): YES